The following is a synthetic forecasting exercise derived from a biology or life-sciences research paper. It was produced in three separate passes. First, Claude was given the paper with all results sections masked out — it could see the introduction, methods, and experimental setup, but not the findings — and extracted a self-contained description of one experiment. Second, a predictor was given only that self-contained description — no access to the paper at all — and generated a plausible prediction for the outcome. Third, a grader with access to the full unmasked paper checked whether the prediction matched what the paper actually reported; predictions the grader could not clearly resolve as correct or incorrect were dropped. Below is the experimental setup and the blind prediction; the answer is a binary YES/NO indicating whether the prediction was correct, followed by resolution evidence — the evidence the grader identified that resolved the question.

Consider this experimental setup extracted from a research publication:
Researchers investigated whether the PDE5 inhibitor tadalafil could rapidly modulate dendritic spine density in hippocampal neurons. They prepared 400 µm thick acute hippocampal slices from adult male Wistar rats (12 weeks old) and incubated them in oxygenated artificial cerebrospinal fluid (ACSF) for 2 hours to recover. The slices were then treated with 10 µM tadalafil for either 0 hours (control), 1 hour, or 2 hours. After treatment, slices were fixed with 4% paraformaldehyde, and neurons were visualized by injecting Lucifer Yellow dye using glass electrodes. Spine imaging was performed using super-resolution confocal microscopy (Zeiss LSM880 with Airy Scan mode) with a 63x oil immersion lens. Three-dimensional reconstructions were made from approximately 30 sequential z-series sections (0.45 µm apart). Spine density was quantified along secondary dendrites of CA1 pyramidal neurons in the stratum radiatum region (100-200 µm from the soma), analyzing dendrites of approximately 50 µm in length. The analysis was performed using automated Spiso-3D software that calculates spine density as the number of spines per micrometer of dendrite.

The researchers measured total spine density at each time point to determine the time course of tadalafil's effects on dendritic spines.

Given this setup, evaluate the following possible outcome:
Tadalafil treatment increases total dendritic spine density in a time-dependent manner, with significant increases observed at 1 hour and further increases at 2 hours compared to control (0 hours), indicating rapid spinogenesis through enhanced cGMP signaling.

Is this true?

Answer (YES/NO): YES